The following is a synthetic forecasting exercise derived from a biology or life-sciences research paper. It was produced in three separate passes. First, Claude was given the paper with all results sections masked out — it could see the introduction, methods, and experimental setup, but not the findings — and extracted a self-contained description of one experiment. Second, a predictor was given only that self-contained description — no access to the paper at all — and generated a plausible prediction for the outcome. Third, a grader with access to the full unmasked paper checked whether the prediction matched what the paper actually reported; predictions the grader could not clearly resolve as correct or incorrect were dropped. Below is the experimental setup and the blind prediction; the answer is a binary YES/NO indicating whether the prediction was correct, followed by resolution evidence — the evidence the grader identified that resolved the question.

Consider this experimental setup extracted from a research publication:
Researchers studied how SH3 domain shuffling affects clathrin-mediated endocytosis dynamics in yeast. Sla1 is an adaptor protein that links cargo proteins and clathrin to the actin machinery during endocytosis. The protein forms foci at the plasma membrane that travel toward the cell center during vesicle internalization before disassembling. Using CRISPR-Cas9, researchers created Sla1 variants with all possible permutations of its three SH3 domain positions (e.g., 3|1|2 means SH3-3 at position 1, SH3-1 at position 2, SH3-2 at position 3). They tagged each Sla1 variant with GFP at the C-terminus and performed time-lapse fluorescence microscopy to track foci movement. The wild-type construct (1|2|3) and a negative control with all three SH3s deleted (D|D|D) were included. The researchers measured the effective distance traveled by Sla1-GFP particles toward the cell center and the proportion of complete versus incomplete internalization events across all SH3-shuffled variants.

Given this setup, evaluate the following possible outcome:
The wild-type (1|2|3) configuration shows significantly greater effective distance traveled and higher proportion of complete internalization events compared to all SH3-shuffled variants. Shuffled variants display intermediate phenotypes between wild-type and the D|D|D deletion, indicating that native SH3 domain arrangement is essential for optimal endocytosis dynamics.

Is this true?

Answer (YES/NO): YES